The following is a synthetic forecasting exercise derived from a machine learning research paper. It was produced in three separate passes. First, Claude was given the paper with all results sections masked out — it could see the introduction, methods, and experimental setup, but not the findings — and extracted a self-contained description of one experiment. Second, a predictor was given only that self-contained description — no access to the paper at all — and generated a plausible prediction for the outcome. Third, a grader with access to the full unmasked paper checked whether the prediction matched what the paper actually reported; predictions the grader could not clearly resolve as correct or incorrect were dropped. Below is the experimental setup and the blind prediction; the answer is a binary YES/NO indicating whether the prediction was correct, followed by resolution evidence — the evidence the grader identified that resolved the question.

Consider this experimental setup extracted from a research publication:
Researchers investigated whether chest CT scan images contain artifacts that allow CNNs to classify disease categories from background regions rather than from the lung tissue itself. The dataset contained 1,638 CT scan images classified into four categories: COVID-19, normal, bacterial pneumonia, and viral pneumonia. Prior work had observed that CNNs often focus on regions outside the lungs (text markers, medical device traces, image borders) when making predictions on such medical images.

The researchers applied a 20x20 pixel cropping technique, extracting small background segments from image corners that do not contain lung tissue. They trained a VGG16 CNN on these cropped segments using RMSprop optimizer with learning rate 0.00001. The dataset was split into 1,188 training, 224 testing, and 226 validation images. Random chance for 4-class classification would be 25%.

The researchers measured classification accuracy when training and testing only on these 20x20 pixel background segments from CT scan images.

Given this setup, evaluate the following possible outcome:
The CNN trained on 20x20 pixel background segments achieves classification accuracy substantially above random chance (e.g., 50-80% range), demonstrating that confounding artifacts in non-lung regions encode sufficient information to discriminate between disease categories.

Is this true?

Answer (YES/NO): NO